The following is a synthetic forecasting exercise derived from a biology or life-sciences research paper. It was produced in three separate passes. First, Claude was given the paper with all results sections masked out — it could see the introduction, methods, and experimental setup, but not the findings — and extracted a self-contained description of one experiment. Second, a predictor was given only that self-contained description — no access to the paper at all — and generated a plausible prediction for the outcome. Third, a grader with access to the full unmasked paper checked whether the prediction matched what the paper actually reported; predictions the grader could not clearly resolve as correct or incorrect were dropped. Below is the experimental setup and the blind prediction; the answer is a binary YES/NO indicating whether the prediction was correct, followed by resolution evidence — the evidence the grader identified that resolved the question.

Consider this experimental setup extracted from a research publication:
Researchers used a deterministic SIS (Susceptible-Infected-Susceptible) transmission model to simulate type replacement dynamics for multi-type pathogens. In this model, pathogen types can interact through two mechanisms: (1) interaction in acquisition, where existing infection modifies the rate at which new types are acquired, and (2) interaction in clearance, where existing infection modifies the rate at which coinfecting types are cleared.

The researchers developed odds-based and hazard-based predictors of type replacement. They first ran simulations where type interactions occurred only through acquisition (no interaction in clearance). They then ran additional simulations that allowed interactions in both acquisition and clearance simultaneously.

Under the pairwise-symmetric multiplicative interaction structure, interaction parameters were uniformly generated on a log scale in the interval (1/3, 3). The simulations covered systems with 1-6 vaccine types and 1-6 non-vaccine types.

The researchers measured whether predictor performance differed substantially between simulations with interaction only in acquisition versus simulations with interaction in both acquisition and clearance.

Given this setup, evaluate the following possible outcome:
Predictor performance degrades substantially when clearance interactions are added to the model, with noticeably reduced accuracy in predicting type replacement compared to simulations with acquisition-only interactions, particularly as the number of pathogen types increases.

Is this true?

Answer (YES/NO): NO